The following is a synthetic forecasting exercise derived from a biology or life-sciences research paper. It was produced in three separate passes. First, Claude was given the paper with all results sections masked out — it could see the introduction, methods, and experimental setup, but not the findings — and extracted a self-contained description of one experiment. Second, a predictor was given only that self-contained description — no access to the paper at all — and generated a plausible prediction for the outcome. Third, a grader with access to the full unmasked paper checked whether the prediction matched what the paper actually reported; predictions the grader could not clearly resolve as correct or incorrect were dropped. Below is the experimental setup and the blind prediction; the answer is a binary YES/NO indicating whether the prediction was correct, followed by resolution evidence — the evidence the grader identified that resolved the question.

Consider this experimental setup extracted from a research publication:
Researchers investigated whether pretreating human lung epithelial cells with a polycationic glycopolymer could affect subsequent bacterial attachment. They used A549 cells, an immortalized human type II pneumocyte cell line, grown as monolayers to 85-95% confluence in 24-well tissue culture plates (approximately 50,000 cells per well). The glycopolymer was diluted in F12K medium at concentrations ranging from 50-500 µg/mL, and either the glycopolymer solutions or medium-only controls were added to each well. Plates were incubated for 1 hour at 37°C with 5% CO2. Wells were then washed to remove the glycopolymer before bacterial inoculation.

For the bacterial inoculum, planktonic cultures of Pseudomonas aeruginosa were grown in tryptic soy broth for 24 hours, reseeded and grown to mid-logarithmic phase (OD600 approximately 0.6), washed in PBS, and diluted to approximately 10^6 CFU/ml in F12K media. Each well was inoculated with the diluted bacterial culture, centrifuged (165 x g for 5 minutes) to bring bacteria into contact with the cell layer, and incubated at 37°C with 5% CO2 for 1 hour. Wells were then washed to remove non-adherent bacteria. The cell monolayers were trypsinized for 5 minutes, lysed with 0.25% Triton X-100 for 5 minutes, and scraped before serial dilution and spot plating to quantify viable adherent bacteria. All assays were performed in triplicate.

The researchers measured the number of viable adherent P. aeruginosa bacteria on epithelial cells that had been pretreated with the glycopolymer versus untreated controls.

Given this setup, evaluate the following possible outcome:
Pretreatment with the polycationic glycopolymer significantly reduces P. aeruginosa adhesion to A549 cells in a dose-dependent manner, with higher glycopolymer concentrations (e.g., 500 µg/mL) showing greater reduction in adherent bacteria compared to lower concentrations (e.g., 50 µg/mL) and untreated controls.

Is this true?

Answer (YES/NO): YES